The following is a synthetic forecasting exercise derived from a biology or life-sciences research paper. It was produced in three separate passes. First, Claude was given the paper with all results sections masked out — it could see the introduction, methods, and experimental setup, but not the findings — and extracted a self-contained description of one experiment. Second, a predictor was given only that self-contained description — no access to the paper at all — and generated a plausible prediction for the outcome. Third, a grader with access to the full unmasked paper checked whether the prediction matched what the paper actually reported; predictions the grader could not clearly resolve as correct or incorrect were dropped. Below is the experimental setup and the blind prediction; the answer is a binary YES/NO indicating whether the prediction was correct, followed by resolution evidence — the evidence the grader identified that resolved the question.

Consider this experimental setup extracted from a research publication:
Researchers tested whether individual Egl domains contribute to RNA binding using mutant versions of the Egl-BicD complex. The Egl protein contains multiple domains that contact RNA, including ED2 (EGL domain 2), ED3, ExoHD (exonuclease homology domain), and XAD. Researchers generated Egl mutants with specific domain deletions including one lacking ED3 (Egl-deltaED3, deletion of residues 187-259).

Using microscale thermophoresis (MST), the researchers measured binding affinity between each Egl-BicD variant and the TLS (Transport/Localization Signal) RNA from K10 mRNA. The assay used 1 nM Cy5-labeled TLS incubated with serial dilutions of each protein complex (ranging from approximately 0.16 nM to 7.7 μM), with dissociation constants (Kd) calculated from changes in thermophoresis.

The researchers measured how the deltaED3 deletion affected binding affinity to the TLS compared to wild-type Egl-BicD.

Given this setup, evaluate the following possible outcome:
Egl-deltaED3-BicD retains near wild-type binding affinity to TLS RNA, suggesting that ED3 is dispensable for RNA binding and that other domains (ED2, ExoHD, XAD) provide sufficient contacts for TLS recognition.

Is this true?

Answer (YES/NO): YES